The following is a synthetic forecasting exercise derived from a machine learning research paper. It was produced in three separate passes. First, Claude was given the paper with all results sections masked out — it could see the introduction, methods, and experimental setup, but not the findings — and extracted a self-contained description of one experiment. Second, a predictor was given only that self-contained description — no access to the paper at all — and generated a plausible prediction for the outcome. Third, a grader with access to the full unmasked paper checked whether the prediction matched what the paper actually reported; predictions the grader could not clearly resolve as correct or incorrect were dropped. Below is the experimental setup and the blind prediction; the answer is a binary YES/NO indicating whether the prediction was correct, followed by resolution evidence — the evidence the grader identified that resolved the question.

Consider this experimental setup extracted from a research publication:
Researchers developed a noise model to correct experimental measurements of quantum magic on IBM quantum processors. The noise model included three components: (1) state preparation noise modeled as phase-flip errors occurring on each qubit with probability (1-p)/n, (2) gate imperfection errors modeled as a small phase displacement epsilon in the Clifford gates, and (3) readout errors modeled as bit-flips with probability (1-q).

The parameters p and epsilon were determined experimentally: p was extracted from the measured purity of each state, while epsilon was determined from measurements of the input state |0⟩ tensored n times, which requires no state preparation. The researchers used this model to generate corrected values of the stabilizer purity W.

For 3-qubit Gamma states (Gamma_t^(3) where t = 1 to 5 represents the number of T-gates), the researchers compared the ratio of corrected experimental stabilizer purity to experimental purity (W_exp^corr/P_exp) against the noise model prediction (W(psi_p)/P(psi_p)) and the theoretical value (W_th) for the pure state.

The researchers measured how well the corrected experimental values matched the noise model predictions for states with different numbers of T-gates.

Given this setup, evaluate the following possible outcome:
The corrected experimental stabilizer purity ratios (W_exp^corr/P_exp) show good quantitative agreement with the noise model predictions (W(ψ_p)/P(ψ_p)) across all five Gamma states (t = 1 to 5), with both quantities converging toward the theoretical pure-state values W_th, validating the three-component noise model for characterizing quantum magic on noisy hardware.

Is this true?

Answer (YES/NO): YES